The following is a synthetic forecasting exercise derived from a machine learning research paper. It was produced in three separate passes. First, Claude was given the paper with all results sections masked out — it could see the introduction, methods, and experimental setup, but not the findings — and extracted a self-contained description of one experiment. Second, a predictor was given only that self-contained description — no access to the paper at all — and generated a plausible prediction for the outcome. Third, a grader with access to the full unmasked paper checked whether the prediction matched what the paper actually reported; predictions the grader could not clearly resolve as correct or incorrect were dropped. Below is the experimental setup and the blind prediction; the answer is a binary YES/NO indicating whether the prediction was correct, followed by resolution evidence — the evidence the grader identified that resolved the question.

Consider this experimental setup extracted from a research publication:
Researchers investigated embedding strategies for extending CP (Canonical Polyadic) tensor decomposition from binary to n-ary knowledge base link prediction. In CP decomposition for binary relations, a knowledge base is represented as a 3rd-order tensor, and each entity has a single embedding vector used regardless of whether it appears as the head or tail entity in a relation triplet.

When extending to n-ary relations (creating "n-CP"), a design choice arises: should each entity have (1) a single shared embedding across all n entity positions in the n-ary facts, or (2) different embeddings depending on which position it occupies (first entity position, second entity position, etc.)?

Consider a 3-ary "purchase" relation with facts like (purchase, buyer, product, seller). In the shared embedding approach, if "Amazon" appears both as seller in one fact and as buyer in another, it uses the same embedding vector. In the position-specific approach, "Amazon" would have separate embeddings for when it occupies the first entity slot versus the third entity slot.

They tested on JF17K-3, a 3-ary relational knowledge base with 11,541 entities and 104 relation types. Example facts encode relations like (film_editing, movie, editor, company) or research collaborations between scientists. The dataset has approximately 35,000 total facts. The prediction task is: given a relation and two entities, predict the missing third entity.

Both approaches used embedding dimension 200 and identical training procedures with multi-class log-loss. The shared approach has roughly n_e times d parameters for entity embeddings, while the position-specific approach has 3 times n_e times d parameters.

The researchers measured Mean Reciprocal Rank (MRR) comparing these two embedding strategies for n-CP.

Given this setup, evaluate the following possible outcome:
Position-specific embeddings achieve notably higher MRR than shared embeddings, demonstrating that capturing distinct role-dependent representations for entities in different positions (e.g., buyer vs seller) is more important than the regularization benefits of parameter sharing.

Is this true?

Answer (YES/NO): NO